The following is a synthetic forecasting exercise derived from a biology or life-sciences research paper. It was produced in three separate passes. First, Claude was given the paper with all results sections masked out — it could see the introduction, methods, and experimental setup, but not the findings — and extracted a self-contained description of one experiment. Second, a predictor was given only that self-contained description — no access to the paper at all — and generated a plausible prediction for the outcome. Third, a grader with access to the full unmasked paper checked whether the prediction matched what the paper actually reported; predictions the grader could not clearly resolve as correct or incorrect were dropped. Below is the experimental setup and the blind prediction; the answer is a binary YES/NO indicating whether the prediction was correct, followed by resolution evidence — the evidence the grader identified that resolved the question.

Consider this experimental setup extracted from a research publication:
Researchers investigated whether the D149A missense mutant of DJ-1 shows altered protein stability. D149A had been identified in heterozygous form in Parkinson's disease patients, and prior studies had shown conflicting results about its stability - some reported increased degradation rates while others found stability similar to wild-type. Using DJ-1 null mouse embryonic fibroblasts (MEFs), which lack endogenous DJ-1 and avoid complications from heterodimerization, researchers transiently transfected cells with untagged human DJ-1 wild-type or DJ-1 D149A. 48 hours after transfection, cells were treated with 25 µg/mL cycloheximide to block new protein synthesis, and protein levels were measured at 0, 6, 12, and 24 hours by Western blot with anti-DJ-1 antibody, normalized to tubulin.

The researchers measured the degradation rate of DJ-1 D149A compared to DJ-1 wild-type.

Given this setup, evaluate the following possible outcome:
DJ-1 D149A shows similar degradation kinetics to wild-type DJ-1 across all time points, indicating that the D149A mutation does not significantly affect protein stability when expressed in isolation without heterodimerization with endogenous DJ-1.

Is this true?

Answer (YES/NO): YES